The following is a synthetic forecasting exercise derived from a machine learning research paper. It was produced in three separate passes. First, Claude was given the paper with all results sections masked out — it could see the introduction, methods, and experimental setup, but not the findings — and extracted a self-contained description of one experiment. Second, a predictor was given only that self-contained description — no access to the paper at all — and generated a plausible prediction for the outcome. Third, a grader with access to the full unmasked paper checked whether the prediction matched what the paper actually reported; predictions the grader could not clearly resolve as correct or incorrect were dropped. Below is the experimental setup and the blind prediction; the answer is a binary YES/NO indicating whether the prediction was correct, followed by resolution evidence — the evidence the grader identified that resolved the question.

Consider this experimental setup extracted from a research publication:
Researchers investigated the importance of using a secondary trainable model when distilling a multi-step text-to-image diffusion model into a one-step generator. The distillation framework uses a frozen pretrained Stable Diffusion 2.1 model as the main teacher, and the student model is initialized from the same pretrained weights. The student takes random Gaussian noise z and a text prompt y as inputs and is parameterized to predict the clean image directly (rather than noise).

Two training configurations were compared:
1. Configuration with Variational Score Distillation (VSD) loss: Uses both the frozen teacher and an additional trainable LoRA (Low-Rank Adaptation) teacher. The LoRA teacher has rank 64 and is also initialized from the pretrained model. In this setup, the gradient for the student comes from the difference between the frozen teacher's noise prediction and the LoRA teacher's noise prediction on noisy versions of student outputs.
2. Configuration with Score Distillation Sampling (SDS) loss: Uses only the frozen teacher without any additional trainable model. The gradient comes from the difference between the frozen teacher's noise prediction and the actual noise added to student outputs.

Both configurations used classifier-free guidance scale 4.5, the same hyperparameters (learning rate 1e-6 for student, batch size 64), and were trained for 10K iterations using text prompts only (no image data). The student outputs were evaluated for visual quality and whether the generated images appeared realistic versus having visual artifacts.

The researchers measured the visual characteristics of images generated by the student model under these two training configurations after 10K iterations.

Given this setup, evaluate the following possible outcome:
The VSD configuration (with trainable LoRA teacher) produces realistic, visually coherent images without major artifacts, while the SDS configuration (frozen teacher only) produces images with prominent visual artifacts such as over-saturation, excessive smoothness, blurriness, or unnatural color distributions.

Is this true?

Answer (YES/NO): YES